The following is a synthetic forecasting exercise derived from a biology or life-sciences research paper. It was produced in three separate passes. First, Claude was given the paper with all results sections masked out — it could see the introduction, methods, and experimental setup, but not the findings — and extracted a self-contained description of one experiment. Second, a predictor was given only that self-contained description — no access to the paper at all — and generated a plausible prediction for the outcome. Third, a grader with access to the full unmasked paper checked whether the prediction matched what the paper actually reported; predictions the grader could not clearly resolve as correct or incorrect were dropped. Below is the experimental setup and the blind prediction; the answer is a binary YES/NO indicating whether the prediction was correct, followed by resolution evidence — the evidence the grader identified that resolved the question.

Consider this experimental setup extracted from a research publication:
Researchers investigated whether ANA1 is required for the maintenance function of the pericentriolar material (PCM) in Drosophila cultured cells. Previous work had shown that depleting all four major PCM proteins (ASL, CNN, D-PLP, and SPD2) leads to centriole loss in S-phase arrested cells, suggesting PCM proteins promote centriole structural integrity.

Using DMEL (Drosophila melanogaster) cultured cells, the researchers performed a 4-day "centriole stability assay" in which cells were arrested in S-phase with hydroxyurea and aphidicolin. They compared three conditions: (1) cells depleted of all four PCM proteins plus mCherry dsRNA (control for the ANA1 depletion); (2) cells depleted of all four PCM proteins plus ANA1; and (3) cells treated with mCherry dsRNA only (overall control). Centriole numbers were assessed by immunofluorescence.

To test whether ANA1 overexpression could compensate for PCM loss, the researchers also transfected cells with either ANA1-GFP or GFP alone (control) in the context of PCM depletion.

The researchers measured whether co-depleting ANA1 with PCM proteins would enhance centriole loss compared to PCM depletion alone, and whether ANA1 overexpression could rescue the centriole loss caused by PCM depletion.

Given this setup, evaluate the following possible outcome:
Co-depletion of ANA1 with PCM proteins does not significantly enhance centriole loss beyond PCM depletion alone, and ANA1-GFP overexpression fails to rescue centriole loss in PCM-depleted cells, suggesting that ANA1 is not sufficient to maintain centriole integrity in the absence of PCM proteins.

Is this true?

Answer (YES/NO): NO